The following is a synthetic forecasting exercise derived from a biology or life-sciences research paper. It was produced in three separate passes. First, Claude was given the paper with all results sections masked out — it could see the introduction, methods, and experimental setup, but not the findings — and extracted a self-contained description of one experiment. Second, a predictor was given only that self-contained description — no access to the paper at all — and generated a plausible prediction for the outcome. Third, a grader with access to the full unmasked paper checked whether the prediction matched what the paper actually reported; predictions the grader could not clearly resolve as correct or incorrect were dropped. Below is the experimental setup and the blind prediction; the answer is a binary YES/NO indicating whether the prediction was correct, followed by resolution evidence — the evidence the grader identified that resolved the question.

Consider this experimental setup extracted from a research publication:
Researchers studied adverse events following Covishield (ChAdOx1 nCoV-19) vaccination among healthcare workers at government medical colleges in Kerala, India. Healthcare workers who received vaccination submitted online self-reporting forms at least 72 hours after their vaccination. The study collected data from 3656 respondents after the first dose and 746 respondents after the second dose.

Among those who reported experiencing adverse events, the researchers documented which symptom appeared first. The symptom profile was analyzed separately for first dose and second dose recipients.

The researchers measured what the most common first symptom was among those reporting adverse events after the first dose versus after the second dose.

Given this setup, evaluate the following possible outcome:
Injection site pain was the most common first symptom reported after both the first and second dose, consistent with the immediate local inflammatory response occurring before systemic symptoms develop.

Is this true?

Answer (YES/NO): NO